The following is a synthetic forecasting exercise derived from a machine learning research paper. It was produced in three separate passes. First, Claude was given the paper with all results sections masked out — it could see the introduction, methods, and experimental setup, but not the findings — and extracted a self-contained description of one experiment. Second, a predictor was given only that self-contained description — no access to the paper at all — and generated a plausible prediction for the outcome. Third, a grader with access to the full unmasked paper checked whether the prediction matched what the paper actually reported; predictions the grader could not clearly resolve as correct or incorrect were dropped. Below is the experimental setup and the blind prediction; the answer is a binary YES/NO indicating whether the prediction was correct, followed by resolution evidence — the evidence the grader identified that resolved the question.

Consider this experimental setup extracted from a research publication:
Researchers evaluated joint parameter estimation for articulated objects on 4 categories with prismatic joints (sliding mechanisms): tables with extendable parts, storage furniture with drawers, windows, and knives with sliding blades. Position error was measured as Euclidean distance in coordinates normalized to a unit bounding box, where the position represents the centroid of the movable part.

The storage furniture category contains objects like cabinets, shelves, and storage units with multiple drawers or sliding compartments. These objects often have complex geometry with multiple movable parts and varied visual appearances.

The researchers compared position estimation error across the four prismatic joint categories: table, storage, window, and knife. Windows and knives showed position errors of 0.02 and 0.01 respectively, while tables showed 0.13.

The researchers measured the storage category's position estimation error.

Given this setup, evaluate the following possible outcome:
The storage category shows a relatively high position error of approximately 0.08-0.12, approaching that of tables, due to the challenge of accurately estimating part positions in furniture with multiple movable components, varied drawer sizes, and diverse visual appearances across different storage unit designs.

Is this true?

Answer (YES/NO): NO